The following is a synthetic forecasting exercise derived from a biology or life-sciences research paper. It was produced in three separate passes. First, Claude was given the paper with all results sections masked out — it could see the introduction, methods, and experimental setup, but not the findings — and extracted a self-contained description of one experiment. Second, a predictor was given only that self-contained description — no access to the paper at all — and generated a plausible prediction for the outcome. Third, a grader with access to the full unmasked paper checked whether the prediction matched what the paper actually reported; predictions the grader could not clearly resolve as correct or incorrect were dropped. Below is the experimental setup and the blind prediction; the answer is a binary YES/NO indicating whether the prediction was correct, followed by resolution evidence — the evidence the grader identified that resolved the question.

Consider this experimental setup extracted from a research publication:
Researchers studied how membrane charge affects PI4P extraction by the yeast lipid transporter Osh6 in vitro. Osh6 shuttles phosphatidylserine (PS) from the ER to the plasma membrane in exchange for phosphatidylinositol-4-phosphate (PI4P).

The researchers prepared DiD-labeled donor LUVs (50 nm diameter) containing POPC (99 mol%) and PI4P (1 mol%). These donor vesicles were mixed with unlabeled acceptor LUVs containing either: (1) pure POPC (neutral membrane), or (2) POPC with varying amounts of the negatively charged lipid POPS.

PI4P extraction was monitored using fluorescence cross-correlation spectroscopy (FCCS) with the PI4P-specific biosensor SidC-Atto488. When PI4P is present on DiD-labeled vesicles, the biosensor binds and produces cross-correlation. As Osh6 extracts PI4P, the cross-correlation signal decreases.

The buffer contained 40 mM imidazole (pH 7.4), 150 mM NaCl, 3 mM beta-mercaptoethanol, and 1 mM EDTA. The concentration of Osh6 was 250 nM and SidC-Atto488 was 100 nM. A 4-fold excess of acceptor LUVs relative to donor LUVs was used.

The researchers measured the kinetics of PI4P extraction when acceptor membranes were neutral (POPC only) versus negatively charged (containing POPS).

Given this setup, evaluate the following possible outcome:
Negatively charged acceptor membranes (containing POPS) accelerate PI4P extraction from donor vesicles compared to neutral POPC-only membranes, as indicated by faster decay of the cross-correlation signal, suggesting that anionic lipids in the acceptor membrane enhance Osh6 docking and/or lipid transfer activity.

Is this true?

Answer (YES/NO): NO